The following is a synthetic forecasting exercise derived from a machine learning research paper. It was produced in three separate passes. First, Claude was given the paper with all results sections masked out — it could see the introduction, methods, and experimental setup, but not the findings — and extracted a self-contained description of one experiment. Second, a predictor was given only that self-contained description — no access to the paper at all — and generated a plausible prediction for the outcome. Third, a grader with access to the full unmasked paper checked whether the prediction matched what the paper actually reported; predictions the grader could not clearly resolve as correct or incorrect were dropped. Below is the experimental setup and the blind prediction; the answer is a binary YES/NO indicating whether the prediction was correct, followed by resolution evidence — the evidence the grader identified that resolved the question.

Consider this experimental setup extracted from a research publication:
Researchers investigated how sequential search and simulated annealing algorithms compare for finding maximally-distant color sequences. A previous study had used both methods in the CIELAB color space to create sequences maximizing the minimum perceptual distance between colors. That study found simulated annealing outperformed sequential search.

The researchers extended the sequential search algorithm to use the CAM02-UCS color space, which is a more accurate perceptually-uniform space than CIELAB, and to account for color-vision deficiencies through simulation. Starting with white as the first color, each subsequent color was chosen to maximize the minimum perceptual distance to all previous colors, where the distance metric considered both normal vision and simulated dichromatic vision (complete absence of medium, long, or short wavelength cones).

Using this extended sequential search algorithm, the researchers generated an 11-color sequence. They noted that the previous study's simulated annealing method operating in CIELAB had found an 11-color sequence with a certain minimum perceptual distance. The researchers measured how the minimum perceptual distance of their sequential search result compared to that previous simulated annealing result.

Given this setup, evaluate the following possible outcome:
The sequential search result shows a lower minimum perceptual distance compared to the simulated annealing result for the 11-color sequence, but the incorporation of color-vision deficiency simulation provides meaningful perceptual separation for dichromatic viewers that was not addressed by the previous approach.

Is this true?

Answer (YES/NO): YES